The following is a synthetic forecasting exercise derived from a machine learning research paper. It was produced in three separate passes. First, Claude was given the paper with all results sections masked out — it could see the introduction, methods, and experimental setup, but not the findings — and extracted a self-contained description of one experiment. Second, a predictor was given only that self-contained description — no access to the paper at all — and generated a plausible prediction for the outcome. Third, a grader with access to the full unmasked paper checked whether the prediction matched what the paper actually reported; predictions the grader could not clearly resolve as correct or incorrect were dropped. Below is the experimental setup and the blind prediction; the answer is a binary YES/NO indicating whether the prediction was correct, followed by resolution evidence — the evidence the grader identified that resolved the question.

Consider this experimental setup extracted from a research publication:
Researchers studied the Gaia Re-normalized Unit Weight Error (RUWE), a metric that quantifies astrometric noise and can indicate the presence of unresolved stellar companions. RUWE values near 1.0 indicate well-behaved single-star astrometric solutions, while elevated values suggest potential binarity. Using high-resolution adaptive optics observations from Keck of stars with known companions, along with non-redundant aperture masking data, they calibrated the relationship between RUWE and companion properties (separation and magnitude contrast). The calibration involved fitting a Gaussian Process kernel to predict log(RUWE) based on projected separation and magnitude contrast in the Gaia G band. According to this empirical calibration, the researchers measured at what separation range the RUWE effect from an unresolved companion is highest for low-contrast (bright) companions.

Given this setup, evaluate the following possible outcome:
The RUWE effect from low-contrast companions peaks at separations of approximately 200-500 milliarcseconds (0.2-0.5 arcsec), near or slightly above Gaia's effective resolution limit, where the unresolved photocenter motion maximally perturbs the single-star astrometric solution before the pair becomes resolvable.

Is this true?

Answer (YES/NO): NO